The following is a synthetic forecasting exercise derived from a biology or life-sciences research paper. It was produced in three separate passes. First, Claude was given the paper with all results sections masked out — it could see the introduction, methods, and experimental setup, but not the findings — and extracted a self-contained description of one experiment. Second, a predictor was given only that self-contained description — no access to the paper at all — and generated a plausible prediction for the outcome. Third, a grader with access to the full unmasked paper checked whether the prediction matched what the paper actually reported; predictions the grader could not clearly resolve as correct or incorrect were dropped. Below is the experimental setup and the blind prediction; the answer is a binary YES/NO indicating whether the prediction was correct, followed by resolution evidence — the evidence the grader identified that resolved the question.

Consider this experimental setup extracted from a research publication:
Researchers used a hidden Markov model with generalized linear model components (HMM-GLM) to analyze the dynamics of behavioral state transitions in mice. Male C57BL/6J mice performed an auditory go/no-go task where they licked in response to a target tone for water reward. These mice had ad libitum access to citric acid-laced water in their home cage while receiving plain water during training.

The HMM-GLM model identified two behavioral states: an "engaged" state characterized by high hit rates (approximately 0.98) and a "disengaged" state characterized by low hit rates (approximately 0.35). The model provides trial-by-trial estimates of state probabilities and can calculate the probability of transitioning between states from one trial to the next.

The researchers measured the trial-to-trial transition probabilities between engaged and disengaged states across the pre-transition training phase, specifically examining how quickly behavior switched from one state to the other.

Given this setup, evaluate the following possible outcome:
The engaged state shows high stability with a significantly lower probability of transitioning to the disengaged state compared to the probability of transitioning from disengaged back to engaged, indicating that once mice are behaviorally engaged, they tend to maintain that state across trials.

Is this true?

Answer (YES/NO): YES